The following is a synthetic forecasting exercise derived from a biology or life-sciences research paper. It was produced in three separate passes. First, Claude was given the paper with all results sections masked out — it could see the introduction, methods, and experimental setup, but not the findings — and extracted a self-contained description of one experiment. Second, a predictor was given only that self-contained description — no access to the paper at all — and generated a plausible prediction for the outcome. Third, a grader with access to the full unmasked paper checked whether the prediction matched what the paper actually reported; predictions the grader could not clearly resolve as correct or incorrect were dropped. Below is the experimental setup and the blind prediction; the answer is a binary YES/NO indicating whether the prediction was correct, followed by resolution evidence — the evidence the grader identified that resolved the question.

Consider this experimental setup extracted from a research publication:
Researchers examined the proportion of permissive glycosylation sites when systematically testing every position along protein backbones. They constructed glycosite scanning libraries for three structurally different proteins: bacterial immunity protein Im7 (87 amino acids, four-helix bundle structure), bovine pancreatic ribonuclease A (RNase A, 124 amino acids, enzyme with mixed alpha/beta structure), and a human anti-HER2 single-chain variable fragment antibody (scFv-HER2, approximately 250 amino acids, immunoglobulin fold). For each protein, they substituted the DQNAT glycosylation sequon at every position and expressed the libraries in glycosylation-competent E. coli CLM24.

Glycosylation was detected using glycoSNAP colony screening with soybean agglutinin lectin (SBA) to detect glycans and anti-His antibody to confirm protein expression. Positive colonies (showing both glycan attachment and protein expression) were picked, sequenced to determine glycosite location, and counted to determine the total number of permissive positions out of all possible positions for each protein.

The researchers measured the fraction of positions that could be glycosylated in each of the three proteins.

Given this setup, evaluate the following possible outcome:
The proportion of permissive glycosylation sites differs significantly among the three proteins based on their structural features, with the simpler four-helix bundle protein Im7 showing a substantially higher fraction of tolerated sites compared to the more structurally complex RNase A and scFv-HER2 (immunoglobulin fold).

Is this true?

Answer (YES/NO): YES